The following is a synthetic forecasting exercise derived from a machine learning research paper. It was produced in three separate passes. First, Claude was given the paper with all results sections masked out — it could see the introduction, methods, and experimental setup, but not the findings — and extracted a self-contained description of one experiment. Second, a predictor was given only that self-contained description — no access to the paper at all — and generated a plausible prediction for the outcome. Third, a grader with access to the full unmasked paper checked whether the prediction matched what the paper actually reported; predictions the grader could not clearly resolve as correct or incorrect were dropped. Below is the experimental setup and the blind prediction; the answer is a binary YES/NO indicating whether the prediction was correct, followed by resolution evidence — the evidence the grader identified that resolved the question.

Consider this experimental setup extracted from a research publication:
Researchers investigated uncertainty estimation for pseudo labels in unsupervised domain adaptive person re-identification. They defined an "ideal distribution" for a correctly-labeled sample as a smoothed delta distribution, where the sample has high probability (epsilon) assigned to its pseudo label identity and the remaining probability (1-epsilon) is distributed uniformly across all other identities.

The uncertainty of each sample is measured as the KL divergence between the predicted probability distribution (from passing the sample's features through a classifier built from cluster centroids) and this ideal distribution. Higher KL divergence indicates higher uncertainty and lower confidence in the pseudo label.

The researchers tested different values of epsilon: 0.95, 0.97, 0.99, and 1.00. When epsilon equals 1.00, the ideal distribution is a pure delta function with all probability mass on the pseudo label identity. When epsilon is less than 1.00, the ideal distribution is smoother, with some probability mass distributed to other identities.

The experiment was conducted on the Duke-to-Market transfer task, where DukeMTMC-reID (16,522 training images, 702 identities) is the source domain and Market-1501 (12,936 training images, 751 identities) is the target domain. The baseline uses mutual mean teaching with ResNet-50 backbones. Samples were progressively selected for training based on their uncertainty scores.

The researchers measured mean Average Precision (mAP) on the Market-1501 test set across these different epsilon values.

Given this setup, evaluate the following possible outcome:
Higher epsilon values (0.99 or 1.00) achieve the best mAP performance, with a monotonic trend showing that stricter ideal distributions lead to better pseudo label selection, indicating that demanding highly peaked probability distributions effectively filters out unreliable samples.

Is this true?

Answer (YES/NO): NO